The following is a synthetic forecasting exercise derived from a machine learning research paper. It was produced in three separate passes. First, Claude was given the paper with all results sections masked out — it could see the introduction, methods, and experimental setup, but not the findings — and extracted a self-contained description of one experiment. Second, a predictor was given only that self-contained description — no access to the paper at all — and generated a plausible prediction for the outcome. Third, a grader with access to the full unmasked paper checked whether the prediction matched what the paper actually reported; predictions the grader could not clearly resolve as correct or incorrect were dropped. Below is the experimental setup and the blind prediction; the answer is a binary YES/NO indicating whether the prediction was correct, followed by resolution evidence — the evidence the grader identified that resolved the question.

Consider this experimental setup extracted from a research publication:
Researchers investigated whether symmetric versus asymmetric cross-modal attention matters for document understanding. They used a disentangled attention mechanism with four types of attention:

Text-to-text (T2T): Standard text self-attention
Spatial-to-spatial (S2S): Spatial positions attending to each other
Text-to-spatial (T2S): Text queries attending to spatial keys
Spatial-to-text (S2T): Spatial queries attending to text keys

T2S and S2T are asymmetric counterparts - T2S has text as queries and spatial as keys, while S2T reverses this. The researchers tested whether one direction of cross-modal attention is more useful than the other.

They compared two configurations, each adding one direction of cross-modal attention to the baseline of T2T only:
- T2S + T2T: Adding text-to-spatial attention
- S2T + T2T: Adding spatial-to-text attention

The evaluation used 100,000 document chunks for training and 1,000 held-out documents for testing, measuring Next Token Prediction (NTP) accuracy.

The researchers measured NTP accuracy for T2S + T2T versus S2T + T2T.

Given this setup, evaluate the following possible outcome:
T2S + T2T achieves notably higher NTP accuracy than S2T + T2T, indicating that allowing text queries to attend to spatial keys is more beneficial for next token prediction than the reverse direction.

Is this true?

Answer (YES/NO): NO